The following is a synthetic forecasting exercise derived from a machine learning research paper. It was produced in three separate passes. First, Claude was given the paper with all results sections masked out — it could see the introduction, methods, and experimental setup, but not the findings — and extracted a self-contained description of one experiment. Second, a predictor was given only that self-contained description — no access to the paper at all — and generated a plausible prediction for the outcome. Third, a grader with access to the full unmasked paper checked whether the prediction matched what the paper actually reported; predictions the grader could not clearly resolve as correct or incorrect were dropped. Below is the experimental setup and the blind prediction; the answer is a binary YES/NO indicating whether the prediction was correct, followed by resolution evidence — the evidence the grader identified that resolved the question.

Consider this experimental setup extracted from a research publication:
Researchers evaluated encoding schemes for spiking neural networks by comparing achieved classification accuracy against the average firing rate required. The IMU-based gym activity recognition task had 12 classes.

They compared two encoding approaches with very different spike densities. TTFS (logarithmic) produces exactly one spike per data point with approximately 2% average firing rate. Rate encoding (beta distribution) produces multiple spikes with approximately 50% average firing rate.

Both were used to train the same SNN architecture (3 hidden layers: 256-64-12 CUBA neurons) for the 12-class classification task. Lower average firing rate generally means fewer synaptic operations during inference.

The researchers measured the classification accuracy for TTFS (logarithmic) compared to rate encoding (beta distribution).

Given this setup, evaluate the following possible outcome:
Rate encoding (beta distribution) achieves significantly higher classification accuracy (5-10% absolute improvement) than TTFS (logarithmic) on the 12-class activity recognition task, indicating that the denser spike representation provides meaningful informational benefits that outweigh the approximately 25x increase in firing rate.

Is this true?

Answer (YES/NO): NO